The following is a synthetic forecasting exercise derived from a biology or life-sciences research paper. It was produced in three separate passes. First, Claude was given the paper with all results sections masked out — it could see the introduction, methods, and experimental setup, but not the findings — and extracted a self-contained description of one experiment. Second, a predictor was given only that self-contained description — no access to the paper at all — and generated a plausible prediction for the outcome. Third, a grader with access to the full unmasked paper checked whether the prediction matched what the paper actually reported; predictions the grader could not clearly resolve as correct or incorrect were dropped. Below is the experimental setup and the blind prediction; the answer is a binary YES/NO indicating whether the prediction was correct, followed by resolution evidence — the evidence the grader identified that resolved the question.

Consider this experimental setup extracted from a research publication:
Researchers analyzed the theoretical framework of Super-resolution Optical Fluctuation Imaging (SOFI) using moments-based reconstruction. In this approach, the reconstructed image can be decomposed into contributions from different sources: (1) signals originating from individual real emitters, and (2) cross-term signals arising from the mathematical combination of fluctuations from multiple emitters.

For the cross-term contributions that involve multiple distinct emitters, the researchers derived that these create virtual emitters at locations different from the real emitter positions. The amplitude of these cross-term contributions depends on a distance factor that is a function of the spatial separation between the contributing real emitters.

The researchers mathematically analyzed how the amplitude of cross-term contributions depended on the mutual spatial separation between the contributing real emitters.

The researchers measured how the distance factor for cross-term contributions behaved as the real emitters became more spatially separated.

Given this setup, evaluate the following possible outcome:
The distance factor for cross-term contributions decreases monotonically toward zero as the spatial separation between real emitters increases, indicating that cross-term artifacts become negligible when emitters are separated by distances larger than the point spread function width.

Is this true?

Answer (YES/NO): YES